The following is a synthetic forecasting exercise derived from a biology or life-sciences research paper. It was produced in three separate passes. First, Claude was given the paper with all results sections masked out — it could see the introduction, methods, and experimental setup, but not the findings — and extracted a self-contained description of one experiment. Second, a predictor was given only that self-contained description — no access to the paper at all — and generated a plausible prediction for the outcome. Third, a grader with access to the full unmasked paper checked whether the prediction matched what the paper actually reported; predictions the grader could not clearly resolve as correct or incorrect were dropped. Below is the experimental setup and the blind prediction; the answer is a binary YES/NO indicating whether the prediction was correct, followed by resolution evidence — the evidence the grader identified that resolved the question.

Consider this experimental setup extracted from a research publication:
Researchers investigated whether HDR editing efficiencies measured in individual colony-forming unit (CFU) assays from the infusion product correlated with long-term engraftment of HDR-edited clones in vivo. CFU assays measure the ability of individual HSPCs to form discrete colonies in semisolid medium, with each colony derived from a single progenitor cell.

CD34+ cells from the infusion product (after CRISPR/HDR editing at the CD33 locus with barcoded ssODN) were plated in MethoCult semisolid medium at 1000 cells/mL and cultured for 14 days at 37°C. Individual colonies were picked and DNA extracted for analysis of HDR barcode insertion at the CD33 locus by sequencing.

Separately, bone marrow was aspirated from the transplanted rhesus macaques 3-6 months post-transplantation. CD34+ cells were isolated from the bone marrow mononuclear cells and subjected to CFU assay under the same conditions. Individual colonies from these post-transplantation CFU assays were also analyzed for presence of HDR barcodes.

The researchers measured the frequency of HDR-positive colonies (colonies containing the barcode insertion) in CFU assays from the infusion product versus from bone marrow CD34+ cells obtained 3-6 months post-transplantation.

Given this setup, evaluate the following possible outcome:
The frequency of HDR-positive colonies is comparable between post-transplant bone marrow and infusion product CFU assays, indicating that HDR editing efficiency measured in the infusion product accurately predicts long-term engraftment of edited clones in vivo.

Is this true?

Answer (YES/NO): NO